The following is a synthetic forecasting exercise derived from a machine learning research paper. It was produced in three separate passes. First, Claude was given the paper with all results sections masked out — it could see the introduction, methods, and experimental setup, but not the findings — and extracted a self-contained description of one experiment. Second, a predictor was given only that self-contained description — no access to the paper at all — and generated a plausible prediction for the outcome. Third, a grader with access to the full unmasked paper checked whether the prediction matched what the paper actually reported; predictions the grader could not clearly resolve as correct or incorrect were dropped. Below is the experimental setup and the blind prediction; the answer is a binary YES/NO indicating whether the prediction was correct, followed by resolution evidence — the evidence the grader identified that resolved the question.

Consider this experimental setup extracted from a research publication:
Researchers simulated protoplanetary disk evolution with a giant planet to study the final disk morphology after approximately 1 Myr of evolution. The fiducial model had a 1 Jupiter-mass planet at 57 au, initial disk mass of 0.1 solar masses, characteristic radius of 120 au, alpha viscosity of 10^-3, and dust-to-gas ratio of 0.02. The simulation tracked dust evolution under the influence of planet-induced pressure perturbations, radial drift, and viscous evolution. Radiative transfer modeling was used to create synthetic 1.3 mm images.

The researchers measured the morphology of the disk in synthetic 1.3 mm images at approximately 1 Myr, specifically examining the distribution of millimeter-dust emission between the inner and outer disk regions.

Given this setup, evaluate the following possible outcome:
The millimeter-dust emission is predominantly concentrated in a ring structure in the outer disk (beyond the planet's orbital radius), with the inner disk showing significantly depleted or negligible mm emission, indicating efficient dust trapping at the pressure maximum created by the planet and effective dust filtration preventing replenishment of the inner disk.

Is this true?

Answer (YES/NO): NO